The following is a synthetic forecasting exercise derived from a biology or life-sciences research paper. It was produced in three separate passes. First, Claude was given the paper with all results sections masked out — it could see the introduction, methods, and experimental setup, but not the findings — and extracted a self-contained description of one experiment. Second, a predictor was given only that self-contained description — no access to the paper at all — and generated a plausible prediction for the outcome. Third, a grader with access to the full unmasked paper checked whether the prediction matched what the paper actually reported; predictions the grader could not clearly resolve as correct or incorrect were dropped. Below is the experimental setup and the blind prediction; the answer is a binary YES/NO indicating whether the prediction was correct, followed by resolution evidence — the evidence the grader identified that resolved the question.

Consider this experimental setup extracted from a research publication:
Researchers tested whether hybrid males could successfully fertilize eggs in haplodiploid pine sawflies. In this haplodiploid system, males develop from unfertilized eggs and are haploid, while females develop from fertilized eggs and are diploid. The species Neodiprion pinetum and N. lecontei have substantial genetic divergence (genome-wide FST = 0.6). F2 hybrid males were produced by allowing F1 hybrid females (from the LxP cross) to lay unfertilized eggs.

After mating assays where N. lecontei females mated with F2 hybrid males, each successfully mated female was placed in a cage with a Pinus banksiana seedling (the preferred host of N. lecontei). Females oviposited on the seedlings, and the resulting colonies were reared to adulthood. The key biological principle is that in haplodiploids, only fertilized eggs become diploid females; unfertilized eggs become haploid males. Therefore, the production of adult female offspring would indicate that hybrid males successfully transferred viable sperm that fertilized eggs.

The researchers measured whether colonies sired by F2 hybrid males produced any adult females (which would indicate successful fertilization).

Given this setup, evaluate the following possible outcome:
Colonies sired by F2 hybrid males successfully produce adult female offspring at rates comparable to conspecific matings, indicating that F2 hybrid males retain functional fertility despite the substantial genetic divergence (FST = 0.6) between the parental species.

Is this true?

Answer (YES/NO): NO